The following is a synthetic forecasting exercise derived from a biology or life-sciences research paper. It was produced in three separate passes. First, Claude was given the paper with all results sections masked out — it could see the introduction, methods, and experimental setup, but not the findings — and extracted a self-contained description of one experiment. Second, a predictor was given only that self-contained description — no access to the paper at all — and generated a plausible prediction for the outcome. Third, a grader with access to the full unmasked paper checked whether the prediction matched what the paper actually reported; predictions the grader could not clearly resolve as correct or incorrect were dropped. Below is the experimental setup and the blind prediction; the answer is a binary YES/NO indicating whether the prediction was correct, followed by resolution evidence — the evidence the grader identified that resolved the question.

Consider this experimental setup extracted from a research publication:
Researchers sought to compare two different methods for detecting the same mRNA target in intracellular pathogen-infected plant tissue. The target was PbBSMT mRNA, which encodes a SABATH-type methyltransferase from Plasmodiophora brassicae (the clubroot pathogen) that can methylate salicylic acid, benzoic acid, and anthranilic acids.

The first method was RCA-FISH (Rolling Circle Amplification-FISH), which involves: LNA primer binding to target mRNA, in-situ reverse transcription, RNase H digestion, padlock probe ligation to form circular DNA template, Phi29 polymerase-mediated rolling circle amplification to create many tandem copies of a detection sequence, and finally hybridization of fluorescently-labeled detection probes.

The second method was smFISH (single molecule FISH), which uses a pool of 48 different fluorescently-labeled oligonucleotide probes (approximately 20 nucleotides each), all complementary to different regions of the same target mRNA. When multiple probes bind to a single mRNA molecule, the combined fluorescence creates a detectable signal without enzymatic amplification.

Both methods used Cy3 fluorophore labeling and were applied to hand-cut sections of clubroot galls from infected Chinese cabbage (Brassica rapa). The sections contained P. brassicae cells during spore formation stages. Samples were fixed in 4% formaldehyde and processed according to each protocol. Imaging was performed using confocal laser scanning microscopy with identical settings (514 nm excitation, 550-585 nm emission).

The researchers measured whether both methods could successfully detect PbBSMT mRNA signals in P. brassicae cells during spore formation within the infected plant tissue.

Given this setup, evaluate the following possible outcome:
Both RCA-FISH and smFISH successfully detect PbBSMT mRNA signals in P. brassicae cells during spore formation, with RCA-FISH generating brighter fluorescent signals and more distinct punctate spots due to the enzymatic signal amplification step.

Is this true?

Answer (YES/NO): NO